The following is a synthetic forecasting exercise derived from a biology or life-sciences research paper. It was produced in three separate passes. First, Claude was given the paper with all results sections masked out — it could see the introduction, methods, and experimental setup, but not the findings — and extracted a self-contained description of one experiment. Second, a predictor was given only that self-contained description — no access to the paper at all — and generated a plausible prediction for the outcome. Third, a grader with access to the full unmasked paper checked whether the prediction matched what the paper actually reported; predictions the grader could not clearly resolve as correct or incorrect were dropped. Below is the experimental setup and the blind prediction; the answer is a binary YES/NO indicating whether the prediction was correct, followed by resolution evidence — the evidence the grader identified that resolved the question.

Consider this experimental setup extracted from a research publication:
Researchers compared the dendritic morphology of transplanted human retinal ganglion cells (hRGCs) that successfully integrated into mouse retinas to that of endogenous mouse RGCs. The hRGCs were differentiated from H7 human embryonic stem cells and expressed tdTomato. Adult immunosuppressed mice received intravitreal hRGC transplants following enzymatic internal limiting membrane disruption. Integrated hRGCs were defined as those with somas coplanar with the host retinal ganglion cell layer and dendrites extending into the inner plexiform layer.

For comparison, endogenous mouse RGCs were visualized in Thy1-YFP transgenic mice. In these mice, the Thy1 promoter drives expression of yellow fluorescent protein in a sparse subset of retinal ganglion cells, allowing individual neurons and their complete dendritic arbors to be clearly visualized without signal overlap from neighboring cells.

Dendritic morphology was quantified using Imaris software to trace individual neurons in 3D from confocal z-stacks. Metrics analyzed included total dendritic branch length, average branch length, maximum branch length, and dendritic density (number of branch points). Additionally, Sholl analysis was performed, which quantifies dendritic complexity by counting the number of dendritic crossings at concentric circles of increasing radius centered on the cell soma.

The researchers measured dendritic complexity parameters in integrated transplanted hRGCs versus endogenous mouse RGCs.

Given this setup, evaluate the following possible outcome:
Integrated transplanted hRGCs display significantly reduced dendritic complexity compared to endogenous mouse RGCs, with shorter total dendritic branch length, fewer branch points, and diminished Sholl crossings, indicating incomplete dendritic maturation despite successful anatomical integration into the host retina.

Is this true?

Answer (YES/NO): YES